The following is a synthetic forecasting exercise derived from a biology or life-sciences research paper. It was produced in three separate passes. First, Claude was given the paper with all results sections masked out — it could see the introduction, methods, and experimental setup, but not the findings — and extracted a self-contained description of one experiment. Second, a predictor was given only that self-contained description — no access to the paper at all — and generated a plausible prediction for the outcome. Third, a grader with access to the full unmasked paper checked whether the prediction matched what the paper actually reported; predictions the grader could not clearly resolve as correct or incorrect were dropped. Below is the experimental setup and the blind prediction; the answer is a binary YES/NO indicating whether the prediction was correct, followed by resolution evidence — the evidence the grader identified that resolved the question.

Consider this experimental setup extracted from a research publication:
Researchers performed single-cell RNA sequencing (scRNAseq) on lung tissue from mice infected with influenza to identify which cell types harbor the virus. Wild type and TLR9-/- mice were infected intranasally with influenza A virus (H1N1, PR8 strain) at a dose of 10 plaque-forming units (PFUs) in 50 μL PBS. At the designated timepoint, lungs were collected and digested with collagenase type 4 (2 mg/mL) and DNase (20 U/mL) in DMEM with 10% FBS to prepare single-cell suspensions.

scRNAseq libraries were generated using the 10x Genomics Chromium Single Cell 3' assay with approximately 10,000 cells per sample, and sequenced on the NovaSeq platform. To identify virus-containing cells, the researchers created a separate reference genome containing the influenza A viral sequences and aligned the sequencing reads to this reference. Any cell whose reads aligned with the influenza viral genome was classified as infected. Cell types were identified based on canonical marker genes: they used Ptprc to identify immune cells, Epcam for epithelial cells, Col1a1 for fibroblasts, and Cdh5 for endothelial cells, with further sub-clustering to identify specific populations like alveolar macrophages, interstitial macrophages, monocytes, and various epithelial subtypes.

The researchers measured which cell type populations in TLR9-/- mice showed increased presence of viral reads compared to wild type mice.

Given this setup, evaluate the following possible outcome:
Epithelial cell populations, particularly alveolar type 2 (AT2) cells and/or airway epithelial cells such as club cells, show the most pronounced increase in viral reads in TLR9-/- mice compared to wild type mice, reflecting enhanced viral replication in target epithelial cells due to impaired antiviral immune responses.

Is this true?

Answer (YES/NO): NO